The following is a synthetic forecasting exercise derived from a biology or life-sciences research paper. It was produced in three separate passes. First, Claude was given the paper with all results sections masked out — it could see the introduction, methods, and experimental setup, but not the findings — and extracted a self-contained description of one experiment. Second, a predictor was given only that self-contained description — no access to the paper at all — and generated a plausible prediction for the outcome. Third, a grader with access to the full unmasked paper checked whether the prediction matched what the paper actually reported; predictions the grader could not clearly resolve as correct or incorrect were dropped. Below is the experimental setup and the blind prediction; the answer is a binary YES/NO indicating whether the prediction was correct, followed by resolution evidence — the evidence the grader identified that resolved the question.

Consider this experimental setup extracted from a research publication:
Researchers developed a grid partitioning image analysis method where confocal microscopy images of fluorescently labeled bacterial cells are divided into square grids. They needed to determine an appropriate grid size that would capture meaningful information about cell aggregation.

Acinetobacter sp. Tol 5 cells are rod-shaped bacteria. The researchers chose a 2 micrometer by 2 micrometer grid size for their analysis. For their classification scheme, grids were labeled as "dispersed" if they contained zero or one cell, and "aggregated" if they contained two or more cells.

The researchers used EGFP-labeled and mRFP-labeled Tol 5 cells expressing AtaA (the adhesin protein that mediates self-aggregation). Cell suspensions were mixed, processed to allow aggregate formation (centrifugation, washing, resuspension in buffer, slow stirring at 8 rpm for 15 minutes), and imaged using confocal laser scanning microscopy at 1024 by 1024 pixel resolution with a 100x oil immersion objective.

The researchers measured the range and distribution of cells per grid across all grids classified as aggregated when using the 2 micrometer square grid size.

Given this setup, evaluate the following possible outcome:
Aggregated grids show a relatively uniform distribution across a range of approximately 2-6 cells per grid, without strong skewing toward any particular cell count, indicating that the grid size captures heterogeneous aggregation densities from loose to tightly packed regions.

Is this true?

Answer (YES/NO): NO